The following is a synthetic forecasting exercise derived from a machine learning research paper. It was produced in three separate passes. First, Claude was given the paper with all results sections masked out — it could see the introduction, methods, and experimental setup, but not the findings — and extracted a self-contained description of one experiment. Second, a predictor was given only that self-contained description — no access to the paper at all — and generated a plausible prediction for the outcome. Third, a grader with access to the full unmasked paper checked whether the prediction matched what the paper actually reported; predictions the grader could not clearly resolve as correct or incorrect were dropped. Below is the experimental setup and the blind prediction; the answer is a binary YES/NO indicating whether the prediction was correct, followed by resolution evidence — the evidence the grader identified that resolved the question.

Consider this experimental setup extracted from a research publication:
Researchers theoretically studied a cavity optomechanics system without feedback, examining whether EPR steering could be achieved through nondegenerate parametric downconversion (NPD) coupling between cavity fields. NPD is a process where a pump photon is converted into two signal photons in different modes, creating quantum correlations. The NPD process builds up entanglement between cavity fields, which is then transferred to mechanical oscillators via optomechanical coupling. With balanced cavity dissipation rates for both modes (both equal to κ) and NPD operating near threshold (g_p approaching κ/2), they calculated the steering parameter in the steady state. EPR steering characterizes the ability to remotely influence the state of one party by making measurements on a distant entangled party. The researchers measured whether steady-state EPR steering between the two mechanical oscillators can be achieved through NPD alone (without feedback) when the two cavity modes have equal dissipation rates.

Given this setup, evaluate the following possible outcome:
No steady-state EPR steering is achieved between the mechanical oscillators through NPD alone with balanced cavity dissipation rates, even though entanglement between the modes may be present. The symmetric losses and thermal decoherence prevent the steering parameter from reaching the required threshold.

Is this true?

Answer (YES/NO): NO